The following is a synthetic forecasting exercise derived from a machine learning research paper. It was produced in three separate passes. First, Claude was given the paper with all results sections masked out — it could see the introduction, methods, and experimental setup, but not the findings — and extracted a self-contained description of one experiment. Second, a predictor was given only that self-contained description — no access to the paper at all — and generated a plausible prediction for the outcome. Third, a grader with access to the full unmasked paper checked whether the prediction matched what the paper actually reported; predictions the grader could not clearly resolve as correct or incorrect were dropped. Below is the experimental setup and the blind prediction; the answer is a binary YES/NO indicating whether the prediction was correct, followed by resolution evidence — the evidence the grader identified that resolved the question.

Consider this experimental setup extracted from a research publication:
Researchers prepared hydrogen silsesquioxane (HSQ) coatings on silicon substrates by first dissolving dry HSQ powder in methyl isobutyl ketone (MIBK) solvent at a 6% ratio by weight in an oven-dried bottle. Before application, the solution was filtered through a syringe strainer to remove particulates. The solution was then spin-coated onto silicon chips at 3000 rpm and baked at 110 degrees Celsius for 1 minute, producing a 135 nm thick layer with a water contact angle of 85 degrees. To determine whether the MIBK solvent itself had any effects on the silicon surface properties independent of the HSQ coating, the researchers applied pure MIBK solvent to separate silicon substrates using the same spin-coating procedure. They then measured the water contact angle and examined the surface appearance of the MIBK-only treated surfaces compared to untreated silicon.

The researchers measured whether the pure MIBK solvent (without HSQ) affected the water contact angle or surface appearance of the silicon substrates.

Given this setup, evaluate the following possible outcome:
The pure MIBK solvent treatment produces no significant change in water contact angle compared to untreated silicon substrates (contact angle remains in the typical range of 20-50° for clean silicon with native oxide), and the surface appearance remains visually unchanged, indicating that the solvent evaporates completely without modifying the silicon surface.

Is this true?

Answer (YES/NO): YES